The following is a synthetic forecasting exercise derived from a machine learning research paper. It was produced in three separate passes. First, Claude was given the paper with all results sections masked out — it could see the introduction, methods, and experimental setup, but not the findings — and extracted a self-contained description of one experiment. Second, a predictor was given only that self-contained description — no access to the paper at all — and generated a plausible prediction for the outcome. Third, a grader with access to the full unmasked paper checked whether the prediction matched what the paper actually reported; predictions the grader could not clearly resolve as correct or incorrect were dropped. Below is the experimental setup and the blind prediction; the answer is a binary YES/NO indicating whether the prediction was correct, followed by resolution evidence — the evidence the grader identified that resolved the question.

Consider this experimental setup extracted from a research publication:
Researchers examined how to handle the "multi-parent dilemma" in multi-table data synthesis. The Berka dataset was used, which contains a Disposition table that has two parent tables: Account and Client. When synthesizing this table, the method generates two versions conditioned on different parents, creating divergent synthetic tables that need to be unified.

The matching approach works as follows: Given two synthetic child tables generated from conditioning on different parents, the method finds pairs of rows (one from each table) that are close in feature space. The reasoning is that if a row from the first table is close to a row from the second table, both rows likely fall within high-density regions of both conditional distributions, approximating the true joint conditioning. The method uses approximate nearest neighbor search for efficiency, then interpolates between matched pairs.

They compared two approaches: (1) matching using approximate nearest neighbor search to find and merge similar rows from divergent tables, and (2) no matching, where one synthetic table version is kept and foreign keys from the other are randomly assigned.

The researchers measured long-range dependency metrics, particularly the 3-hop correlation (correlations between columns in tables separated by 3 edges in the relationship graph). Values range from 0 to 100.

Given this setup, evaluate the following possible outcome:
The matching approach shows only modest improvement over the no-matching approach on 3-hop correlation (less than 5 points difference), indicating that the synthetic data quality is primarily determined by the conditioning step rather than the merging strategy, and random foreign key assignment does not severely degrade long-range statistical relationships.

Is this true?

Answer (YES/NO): NO